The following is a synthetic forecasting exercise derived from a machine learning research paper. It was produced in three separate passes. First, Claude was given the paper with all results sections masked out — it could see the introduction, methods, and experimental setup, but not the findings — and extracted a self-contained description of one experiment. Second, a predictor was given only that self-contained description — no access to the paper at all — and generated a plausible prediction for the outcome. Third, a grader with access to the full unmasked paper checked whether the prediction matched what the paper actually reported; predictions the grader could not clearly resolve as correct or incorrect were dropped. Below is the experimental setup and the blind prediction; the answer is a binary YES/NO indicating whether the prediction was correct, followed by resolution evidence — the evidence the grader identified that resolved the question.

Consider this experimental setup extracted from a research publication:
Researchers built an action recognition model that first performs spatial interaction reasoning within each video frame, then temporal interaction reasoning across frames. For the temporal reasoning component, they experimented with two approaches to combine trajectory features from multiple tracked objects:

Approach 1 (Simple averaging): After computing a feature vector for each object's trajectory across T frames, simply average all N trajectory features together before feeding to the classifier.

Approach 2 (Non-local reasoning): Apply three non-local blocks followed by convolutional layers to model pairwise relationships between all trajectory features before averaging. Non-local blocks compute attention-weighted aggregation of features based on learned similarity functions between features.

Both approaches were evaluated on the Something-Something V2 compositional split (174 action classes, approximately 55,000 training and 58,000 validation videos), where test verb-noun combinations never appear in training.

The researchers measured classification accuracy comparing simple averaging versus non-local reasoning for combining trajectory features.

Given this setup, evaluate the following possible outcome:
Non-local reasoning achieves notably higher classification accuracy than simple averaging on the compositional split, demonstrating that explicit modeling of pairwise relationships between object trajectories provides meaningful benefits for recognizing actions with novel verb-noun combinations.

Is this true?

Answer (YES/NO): NO